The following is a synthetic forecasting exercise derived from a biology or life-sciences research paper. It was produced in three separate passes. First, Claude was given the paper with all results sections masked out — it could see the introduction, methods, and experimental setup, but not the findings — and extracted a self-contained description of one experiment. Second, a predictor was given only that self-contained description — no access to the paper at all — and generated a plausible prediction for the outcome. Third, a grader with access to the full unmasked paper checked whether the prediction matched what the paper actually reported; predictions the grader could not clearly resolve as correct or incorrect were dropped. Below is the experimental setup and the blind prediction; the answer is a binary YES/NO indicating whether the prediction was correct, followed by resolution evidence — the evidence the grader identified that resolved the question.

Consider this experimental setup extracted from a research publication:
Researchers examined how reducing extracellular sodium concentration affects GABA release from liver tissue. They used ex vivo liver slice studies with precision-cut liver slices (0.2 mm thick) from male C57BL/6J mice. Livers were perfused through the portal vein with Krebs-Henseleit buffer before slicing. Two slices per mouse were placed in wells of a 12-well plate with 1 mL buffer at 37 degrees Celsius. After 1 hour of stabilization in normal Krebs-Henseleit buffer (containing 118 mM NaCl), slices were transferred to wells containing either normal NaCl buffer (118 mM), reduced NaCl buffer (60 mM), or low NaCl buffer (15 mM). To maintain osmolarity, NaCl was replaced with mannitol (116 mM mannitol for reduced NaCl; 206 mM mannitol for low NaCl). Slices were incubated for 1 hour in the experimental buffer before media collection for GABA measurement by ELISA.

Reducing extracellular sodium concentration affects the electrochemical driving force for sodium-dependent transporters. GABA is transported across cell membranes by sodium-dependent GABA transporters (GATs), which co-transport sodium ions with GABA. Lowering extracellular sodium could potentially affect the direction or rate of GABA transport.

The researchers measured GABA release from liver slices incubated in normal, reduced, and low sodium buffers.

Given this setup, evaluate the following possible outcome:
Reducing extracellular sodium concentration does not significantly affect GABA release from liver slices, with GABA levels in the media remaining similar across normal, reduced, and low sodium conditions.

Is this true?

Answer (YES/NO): NO